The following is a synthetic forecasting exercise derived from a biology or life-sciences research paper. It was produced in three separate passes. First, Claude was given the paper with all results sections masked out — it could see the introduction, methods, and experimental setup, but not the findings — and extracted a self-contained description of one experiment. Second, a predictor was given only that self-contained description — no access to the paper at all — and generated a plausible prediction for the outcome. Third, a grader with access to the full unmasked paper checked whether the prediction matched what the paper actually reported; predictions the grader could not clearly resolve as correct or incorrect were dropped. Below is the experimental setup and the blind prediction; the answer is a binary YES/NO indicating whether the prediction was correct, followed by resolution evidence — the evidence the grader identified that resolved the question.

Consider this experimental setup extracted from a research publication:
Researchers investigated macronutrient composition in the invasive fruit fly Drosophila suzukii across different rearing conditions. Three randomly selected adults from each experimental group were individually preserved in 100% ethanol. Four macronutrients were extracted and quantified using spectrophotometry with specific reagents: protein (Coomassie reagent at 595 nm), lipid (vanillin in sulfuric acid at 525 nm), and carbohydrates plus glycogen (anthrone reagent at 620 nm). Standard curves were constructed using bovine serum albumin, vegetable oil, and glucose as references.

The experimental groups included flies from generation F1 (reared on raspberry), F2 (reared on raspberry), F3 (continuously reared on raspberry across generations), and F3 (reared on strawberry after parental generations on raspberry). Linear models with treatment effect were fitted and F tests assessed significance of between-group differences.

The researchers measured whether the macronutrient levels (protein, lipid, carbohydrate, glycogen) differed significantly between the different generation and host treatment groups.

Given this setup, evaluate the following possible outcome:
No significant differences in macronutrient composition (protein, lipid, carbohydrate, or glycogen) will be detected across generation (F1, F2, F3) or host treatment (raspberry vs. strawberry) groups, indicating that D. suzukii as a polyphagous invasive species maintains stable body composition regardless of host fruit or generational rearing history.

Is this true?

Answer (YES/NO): YES